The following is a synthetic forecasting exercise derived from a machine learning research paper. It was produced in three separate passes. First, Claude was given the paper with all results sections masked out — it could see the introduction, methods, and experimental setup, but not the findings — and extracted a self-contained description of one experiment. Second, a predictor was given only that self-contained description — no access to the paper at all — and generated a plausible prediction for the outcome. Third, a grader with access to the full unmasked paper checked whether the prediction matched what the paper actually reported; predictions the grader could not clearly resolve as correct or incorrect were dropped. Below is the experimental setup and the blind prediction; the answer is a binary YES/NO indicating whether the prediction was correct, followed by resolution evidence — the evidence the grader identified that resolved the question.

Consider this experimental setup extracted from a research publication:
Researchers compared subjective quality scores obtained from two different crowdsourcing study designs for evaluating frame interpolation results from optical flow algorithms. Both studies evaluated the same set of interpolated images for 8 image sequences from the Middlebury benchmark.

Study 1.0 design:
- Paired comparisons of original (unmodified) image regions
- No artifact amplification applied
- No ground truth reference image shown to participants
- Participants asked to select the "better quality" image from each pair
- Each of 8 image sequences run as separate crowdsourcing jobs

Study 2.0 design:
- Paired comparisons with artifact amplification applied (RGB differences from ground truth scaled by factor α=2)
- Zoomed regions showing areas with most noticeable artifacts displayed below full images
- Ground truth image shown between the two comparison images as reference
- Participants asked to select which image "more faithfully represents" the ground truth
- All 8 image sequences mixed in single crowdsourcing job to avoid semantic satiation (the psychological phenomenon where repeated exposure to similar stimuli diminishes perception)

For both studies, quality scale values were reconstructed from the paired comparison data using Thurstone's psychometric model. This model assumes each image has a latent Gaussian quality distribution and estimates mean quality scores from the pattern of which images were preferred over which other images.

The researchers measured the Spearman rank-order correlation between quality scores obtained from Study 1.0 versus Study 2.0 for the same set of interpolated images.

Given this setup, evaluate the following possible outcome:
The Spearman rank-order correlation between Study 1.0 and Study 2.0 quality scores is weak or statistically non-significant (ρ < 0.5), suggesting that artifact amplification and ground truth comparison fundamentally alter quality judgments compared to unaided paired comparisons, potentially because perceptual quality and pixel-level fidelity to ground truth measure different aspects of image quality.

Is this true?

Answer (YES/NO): NO